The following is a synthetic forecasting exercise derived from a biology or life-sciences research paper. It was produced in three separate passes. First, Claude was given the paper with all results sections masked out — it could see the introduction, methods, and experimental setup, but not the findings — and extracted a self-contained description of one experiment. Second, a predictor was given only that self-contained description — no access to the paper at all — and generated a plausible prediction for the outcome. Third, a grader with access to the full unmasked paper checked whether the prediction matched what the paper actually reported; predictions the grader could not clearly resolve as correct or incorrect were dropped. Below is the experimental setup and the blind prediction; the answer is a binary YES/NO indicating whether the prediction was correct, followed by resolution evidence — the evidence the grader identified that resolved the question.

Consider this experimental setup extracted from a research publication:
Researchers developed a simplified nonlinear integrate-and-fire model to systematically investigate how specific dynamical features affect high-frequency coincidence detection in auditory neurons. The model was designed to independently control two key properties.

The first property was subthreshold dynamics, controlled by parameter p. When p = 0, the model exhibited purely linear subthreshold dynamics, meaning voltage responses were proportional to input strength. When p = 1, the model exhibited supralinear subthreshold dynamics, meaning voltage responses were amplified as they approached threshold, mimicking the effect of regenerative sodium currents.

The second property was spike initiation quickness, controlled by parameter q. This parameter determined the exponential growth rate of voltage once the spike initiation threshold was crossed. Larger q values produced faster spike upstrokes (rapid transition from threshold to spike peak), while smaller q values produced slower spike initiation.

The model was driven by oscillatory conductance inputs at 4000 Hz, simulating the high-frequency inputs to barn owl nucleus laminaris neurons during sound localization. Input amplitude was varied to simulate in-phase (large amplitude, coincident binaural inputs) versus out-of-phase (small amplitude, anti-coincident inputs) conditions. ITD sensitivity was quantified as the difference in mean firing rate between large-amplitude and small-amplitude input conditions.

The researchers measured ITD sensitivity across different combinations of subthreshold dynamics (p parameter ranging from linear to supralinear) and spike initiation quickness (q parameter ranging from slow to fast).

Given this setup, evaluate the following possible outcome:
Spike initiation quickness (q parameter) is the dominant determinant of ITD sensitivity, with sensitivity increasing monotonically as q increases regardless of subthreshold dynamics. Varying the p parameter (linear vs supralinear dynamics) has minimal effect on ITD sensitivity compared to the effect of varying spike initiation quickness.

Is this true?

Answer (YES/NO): NO